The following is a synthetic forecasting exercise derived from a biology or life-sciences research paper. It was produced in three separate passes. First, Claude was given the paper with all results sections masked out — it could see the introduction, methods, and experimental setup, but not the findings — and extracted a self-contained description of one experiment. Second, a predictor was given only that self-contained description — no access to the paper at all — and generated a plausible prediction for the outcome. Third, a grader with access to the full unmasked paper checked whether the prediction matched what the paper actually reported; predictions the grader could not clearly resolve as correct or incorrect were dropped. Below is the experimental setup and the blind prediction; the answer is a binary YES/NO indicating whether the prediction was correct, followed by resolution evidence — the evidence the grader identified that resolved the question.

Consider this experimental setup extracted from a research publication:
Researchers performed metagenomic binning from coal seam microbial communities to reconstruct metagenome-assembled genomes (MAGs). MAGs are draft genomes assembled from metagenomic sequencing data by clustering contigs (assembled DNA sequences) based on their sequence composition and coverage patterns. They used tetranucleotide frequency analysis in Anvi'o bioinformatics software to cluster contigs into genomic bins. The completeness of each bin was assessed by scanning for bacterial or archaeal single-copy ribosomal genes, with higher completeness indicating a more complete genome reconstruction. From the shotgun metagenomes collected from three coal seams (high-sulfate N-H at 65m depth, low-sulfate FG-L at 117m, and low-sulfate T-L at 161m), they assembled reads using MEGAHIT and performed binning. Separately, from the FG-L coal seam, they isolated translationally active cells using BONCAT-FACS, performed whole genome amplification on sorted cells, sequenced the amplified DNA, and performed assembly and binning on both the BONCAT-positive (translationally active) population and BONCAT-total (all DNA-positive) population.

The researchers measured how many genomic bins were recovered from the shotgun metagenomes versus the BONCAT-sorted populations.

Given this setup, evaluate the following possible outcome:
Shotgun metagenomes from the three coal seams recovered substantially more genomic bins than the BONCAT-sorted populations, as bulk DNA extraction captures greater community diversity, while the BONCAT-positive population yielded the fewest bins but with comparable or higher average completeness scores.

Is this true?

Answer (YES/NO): NO